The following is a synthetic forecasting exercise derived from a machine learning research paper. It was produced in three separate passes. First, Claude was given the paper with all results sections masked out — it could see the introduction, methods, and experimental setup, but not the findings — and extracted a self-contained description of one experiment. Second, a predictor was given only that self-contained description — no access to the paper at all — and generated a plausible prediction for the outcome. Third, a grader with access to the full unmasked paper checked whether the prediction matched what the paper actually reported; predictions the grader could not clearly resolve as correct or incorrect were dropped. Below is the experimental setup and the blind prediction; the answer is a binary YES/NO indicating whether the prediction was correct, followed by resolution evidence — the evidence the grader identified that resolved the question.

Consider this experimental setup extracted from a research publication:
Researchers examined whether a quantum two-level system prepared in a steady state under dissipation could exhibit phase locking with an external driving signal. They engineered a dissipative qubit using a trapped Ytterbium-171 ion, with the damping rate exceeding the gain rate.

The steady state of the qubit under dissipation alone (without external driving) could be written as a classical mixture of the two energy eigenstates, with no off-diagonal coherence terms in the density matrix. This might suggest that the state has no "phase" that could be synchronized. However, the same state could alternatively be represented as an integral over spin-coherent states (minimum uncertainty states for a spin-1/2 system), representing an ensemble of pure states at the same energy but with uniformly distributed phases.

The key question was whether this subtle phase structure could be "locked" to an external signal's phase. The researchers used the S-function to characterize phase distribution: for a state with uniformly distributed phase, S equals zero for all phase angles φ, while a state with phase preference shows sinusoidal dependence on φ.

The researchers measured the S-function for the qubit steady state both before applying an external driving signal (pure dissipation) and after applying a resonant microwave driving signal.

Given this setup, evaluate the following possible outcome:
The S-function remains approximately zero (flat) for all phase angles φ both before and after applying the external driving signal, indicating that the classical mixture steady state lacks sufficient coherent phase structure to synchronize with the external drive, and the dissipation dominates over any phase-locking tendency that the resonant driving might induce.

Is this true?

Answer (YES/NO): NO